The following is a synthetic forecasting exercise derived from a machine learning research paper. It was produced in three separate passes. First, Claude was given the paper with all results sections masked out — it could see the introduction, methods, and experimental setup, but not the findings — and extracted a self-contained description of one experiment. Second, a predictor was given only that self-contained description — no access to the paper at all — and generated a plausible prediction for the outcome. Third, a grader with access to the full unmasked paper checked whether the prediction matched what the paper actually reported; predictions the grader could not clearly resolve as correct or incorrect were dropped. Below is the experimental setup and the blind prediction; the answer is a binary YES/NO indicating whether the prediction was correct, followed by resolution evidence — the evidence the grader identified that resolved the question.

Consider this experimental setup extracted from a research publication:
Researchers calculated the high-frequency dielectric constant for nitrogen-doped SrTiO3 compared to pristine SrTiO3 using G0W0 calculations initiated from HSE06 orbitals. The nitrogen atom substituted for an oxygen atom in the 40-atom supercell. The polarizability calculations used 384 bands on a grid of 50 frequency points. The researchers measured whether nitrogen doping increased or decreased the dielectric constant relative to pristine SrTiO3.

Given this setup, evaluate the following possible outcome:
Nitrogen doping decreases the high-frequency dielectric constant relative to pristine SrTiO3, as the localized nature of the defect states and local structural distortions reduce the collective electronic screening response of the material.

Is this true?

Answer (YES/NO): NO